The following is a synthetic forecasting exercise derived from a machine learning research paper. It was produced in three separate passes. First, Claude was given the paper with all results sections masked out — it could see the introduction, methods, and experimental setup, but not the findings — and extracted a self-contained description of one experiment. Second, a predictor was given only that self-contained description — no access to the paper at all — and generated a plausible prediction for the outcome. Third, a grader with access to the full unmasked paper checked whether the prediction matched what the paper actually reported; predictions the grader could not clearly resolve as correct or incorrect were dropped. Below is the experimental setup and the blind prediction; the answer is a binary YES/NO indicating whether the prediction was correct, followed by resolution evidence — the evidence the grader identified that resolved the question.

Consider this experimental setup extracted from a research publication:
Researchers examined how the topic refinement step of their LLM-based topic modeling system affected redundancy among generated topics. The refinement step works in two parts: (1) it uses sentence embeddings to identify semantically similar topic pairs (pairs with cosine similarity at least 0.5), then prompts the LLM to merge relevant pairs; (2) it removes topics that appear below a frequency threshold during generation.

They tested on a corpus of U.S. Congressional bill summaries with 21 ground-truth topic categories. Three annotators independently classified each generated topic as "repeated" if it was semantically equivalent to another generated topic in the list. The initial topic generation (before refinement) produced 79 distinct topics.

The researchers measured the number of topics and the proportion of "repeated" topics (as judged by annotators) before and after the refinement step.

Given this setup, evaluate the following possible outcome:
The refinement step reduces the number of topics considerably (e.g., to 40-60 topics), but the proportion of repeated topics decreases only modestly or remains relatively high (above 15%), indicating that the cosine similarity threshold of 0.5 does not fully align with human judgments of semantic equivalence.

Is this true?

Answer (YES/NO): NO